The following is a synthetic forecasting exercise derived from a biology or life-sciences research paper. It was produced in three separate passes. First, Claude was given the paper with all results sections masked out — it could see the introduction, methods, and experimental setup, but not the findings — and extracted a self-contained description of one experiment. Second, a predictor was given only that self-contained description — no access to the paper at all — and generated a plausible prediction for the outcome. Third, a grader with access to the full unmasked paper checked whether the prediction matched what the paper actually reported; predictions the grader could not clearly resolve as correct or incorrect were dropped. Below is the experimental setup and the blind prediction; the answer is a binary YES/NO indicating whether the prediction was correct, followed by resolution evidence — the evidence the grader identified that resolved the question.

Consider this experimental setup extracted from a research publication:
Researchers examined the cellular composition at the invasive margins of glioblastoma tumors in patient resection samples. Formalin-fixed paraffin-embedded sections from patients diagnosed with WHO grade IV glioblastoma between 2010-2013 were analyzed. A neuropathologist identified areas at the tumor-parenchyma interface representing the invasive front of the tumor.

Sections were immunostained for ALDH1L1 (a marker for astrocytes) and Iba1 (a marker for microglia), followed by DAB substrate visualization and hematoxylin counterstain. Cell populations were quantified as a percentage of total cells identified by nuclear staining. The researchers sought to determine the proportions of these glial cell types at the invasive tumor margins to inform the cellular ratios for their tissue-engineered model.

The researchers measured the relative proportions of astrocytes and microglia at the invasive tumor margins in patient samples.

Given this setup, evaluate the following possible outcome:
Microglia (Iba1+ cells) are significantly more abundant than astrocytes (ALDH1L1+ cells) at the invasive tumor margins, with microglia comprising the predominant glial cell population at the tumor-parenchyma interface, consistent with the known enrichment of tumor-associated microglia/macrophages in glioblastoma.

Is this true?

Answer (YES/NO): NO